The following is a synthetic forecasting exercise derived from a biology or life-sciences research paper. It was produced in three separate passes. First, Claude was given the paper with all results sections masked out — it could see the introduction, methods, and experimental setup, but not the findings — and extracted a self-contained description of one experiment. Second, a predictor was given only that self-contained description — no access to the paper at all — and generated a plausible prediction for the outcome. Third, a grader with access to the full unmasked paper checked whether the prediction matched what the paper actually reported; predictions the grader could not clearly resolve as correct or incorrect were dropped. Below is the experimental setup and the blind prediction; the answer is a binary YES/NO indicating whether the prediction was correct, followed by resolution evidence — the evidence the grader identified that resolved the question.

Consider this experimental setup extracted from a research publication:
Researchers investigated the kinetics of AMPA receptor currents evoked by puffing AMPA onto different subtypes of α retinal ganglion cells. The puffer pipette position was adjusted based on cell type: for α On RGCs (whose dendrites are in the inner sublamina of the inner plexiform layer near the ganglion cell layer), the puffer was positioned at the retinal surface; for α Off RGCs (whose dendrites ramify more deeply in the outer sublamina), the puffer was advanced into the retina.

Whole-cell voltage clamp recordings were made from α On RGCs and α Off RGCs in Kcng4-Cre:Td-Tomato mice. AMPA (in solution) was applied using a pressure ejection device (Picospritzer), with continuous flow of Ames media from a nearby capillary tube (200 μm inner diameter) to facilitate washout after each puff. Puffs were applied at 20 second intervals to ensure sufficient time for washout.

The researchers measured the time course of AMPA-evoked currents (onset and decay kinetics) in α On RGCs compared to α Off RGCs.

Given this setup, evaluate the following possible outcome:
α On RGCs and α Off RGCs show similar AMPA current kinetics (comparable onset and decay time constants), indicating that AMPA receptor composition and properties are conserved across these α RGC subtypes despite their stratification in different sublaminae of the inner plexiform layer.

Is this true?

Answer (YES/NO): NO